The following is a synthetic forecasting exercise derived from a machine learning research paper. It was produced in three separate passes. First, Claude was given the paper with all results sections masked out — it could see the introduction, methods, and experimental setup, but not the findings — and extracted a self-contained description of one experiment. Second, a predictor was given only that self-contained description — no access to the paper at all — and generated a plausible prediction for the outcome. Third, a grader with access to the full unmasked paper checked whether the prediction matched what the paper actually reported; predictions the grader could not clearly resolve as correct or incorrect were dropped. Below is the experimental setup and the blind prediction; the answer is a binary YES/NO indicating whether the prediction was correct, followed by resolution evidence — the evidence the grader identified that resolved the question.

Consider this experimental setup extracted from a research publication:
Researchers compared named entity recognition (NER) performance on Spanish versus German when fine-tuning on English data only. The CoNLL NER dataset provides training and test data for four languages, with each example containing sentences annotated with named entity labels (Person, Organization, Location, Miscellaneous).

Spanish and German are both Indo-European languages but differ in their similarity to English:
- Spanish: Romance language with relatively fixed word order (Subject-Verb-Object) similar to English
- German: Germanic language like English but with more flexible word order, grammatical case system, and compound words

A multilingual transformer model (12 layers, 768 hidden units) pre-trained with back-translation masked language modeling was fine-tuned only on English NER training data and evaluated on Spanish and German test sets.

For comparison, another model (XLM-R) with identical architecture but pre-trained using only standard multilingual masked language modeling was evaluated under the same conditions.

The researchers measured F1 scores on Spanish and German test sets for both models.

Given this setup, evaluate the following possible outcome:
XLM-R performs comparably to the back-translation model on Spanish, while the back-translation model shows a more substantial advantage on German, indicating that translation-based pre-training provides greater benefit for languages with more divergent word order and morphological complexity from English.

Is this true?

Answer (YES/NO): NO